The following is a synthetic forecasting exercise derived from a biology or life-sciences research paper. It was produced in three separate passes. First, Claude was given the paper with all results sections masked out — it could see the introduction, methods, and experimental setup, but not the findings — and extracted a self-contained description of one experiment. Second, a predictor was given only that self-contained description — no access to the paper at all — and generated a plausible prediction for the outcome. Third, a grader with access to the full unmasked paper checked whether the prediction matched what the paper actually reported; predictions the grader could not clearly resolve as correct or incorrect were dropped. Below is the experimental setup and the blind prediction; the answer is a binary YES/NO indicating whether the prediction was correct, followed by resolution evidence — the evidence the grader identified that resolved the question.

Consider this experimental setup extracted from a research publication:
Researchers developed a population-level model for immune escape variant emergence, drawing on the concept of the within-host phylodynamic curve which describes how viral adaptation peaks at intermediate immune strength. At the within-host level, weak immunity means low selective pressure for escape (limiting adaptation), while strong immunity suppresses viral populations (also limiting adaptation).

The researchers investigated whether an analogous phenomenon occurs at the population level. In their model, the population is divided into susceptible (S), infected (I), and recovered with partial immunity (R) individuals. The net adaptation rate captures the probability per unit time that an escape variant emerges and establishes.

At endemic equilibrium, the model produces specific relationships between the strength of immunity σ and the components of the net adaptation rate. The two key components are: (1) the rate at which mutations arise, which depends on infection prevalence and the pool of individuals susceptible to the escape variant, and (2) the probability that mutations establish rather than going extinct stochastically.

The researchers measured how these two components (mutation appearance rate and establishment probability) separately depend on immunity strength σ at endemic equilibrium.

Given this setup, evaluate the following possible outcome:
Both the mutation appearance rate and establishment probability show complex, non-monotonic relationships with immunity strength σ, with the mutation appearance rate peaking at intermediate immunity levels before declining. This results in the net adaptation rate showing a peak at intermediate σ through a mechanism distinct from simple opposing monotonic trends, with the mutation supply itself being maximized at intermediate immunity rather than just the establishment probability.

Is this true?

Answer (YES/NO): NO